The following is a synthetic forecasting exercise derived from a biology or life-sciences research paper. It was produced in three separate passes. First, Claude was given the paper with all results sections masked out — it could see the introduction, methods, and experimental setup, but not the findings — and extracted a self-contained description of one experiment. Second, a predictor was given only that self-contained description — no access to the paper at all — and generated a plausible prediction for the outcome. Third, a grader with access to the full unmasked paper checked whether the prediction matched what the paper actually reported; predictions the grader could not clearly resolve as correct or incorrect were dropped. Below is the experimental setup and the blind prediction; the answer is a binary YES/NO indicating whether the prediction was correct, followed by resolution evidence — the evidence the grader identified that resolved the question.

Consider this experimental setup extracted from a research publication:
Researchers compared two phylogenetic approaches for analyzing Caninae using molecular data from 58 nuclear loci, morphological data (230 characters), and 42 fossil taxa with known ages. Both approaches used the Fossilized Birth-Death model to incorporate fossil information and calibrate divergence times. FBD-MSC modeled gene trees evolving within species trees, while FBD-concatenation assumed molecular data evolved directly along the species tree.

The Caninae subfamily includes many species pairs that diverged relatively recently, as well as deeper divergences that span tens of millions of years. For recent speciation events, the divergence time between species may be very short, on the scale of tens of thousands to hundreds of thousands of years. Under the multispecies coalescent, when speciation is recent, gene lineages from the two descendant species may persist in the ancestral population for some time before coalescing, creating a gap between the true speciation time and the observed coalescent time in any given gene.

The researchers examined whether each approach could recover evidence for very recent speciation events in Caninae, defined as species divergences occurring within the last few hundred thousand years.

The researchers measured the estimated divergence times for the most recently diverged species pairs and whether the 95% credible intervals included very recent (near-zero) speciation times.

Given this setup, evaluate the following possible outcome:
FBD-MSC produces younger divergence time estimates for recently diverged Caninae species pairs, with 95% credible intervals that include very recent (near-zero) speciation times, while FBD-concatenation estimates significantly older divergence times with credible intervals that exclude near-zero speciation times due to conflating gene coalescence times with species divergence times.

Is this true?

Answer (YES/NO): YES